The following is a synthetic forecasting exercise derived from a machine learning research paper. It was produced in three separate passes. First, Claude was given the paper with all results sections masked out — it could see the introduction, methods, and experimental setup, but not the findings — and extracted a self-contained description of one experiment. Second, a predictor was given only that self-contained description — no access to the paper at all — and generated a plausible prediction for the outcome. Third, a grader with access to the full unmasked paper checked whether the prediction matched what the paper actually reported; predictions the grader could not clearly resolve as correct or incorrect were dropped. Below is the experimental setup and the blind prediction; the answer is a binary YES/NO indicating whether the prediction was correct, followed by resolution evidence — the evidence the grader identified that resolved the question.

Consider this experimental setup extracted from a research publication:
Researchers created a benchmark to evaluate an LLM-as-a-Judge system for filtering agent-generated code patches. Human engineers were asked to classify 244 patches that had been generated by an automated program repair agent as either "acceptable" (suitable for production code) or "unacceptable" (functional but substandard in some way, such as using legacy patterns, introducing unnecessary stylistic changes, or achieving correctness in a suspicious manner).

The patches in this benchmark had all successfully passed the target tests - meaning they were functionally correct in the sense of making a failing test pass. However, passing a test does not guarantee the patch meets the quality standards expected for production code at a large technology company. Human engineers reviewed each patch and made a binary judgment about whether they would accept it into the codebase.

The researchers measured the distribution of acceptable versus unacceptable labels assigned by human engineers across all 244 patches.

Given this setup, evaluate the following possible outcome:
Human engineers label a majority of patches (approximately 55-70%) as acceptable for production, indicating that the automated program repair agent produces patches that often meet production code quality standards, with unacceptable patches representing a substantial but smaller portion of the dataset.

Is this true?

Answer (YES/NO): NO